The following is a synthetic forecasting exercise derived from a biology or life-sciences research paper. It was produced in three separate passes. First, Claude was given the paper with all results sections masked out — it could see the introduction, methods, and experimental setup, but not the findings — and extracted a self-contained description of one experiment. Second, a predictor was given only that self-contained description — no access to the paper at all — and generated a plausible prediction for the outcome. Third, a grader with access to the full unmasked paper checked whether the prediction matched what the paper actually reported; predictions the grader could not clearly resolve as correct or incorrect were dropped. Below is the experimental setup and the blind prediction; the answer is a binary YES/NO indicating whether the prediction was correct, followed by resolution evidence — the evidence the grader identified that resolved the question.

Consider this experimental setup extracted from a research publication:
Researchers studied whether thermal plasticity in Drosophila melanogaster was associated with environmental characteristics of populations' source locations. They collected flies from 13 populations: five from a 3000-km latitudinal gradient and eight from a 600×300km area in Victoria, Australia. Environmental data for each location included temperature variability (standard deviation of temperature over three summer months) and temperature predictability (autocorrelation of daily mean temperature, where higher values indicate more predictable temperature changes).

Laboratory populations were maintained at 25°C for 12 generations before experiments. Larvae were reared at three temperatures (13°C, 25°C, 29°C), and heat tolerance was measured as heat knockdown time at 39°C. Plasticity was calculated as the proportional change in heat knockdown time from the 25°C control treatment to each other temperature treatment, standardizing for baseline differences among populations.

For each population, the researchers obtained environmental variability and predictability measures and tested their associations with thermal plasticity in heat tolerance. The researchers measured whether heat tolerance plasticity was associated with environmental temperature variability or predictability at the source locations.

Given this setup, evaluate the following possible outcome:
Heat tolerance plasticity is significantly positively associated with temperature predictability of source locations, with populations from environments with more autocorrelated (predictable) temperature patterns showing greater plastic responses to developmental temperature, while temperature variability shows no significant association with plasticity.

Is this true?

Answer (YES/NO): NO